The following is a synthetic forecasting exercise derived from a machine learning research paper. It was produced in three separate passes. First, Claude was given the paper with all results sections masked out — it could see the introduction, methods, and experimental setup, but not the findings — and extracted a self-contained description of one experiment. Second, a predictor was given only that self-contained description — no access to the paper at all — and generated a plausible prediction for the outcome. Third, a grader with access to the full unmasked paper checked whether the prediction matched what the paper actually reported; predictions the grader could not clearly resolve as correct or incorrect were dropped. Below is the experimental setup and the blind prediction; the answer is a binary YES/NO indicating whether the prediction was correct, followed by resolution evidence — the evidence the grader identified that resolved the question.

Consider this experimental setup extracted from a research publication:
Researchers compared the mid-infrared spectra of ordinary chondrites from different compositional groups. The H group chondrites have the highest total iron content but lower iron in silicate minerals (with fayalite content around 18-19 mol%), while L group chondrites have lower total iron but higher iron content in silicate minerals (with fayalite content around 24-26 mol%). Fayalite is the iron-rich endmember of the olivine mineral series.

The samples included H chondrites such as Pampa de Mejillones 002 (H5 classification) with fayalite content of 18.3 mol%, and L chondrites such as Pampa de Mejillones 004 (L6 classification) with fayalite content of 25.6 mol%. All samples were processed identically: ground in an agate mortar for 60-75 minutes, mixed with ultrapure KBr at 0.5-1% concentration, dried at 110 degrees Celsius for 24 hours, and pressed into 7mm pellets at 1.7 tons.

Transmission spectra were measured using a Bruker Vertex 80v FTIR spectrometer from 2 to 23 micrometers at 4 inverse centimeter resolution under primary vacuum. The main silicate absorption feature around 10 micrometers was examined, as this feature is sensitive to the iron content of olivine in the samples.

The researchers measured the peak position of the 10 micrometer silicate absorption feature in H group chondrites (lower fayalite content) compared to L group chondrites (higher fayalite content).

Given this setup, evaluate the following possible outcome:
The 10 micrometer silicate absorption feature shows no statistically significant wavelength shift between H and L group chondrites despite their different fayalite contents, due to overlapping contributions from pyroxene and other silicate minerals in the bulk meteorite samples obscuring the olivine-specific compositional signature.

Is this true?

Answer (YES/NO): NO